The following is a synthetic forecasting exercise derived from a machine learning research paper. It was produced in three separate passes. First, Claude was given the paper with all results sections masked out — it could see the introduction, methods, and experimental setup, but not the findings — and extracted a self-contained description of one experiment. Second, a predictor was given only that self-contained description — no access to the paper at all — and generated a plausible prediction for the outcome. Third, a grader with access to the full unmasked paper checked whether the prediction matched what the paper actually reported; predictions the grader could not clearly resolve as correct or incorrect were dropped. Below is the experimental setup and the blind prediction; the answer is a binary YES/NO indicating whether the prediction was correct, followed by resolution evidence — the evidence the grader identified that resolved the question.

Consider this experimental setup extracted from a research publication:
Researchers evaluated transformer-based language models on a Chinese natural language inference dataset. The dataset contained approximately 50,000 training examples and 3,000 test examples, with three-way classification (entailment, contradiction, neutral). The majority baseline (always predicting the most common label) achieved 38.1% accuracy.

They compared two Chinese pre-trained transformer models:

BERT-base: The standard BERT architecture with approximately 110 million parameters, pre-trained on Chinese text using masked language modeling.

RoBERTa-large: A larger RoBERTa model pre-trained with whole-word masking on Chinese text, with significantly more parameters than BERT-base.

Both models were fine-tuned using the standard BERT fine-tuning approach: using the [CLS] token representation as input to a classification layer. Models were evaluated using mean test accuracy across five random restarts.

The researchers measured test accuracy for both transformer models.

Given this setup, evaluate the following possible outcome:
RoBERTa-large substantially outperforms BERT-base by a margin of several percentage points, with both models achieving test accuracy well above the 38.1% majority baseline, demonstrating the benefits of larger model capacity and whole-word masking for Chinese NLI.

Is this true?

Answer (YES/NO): YES